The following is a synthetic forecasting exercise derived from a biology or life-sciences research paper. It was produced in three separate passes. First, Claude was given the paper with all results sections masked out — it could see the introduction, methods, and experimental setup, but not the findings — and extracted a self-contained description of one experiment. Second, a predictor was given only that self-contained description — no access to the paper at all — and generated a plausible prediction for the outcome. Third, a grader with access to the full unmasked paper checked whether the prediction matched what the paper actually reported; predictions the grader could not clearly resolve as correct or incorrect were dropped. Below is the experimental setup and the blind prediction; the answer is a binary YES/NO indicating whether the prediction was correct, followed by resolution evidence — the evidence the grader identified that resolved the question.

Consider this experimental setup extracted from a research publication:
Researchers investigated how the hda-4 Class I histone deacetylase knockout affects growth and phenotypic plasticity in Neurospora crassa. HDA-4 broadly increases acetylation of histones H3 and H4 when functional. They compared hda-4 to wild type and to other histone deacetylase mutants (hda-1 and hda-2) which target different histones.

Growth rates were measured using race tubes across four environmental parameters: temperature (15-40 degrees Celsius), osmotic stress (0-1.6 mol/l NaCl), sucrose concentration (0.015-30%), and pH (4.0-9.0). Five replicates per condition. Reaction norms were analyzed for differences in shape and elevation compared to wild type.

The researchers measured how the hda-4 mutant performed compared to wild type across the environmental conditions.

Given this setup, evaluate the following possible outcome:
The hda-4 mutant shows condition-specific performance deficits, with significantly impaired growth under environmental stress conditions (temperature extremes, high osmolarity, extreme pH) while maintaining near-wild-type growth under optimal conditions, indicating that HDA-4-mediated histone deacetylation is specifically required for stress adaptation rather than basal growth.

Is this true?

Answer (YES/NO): NO